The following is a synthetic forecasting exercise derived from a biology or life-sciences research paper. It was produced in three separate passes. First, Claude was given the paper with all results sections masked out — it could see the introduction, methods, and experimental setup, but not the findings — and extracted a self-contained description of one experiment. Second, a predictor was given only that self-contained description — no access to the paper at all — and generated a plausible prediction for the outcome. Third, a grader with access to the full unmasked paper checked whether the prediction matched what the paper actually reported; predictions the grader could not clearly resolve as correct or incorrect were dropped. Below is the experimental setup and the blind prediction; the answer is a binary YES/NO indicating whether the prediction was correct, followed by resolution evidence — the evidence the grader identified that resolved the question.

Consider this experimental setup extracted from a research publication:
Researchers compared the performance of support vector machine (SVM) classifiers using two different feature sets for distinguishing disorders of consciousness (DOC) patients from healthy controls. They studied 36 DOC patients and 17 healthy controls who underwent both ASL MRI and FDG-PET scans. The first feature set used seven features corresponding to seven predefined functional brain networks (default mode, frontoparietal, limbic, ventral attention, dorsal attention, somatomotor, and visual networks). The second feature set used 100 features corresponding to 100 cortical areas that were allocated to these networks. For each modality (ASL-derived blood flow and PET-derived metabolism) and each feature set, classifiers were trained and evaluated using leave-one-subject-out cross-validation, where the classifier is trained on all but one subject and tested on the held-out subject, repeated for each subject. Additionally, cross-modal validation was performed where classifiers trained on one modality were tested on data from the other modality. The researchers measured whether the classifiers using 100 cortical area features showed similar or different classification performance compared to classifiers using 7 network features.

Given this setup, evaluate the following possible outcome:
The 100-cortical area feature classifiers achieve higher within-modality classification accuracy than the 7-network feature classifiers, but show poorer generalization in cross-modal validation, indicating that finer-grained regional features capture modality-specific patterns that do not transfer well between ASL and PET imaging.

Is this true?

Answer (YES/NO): NO